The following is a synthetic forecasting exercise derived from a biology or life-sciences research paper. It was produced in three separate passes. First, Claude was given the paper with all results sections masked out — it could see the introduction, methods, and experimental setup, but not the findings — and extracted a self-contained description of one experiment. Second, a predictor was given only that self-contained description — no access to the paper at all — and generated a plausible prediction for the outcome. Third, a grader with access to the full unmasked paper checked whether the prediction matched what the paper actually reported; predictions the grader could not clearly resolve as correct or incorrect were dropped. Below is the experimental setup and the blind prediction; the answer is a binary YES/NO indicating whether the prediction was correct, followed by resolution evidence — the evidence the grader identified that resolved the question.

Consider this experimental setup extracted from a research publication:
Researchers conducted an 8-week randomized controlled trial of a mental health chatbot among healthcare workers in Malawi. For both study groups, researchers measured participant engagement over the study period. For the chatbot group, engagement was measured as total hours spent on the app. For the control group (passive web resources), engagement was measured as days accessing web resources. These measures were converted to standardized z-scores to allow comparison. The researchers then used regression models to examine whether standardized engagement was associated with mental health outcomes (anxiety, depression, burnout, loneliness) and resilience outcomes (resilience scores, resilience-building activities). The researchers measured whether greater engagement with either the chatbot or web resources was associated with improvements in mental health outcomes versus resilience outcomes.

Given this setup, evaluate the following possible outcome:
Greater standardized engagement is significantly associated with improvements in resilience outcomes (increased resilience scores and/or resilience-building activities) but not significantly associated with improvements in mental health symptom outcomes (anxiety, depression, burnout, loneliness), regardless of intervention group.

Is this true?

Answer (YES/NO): NO